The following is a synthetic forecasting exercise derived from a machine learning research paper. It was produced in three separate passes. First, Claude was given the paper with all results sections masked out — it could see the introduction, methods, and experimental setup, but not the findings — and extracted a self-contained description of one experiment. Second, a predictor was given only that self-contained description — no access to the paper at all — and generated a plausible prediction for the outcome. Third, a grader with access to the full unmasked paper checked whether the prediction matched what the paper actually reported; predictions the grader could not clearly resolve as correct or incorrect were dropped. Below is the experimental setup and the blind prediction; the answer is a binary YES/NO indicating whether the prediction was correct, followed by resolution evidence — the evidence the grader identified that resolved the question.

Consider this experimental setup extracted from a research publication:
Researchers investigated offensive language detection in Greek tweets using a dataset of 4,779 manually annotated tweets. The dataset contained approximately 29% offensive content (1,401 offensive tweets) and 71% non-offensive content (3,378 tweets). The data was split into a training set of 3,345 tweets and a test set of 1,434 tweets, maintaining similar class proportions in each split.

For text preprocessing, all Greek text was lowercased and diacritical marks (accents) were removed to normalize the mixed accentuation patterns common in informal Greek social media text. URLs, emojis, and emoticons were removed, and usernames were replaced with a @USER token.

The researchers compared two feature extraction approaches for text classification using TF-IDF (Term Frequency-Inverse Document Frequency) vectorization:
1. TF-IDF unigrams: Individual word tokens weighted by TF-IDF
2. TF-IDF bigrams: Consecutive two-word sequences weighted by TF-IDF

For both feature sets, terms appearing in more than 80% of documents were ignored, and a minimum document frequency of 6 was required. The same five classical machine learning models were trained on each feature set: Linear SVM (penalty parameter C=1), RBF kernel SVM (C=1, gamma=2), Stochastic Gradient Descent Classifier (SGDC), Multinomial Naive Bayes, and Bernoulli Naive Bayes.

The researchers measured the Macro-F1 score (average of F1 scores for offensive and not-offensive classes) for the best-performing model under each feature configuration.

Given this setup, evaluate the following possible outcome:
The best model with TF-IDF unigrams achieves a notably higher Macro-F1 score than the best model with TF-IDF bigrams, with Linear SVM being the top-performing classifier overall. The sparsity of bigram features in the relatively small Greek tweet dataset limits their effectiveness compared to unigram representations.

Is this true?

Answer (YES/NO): NO